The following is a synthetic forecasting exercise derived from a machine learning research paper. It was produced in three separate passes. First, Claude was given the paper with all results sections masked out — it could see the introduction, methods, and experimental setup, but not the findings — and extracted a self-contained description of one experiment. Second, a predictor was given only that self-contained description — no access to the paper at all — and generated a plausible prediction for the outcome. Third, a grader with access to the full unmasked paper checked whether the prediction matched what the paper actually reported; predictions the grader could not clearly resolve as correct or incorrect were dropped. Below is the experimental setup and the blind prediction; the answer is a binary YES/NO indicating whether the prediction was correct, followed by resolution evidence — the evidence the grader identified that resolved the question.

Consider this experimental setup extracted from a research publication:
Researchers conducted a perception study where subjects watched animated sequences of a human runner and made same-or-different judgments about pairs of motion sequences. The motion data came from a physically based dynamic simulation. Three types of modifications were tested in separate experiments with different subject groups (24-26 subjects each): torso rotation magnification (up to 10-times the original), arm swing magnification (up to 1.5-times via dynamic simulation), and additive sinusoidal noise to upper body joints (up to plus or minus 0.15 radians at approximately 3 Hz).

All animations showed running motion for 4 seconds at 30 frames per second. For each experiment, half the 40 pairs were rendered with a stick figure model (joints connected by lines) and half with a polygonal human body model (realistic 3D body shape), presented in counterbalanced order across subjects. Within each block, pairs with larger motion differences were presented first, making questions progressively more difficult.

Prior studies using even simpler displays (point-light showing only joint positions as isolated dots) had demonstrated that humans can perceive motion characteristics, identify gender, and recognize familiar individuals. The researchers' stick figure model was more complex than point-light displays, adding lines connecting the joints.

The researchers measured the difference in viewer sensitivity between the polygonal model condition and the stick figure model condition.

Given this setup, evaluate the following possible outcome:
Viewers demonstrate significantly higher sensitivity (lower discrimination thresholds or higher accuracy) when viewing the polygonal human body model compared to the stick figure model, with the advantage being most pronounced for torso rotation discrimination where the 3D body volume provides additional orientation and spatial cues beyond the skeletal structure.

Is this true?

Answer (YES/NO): NO